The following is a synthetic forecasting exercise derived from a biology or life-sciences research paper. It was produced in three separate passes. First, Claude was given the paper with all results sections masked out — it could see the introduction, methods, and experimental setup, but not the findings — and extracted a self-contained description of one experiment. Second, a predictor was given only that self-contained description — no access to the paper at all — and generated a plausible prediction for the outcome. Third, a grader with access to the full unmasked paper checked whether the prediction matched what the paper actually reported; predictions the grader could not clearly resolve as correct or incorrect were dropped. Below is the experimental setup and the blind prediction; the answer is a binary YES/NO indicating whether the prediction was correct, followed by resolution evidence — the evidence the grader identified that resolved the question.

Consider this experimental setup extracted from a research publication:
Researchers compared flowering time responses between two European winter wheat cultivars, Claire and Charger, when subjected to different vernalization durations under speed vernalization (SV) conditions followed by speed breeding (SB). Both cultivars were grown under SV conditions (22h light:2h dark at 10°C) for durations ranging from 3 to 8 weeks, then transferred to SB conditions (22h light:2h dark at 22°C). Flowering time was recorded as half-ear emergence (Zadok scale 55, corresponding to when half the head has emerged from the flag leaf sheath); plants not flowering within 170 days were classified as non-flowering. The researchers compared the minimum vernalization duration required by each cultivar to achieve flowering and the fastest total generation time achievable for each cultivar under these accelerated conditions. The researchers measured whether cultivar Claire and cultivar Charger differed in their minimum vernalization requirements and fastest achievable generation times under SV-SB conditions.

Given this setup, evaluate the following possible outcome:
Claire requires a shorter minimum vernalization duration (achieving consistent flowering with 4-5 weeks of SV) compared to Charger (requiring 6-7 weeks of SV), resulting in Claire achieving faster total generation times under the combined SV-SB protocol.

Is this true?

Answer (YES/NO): NO